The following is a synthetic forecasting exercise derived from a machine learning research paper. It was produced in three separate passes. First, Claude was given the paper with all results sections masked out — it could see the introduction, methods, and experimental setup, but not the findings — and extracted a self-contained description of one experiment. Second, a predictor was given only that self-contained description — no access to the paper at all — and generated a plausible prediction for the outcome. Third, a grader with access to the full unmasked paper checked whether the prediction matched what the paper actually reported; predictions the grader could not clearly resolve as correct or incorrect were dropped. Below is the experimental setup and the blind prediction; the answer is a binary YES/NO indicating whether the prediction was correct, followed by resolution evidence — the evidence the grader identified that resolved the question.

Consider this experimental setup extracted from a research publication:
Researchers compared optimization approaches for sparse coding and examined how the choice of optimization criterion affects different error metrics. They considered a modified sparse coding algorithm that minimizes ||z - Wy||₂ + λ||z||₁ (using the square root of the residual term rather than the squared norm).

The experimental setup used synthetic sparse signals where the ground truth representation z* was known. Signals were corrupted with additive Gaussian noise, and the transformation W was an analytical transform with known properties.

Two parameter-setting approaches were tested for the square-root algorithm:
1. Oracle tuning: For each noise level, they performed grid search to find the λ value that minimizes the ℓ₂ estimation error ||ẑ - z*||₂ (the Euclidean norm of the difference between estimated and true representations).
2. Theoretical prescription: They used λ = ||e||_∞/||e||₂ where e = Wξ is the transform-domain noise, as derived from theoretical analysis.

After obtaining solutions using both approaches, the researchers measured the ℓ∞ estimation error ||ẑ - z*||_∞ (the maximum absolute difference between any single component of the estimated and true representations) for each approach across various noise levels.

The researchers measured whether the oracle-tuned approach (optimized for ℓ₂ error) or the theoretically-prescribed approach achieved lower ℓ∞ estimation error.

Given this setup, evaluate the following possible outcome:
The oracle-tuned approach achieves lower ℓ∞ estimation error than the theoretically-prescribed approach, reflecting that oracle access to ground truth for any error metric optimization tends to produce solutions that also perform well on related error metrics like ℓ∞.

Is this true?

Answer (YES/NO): NO